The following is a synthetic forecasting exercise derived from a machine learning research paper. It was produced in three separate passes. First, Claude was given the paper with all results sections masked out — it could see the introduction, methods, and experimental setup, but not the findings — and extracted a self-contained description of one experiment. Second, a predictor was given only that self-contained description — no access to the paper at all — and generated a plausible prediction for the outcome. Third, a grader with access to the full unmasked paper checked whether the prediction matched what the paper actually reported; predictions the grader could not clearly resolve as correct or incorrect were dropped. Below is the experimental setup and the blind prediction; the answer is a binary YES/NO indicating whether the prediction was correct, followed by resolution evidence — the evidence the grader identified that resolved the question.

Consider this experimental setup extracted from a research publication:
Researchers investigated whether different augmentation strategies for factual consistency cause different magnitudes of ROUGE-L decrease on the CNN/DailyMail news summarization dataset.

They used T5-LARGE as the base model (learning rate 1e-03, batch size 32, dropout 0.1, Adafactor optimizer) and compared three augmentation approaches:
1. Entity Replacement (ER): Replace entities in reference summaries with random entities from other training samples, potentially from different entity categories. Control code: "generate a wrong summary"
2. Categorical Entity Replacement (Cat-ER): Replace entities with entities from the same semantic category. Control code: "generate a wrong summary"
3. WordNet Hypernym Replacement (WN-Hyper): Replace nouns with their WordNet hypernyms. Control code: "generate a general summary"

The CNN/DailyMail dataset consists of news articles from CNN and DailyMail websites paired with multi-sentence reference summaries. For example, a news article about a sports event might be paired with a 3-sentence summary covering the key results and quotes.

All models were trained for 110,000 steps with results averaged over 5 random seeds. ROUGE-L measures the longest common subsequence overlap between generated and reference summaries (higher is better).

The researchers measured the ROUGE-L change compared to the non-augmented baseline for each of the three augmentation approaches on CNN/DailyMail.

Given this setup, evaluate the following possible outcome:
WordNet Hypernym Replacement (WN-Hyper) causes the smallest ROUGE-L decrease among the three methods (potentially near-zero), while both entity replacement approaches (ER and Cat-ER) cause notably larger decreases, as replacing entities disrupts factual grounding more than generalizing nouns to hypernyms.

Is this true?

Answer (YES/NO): NO